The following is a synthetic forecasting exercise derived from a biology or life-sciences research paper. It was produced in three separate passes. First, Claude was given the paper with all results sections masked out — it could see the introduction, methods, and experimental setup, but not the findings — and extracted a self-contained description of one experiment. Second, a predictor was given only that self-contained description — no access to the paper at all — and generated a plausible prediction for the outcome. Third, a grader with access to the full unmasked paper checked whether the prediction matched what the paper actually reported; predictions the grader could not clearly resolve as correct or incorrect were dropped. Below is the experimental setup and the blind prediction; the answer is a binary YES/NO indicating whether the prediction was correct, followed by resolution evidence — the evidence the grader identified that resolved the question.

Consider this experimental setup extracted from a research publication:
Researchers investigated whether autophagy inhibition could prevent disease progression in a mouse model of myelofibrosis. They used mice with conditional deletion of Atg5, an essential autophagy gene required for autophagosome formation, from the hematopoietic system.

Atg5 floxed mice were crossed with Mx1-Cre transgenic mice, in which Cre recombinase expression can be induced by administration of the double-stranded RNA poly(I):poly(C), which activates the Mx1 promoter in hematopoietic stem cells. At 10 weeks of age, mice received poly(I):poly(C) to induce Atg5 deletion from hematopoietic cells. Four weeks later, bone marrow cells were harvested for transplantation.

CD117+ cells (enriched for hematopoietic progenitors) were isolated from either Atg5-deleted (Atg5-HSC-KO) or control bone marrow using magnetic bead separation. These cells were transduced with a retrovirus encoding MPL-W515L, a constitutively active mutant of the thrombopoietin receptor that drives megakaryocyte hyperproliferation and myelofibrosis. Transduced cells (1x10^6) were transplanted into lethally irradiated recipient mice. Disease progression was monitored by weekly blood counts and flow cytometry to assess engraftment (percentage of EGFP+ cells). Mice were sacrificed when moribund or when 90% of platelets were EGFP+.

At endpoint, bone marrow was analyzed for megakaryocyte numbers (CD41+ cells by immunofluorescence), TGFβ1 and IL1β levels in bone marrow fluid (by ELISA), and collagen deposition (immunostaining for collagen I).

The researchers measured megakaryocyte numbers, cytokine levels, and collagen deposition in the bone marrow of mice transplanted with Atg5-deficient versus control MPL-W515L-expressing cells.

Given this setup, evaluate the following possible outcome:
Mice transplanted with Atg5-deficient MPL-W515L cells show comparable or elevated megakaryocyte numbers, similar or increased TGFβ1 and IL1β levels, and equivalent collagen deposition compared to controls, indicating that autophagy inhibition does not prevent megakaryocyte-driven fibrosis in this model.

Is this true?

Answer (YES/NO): NO